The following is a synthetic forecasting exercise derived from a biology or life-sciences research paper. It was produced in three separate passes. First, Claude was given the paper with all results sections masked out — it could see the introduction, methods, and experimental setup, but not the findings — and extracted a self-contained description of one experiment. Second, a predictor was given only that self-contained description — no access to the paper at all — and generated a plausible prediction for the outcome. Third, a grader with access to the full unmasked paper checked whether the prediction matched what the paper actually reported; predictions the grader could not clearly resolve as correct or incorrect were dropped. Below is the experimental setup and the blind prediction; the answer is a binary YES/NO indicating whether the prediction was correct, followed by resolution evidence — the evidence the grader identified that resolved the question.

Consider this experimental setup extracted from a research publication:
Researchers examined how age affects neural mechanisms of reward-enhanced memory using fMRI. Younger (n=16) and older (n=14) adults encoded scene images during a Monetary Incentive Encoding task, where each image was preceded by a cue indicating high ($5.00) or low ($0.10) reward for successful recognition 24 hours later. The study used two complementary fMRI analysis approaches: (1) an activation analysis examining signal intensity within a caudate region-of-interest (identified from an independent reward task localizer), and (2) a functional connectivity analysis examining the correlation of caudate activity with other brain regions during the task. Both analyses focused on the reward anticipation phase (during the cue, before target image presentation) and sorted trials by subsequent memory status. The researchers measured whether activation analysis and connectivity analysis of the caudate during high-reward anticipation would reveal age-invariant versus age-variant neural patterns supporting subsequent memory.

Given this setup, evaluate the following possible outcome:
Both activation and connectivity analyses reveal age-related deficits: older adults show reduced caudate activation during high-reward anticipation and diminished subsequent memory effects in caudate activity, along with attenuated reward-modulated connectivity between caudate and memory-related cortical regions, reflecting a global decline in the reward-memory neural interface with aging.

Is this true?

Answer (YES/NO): NO